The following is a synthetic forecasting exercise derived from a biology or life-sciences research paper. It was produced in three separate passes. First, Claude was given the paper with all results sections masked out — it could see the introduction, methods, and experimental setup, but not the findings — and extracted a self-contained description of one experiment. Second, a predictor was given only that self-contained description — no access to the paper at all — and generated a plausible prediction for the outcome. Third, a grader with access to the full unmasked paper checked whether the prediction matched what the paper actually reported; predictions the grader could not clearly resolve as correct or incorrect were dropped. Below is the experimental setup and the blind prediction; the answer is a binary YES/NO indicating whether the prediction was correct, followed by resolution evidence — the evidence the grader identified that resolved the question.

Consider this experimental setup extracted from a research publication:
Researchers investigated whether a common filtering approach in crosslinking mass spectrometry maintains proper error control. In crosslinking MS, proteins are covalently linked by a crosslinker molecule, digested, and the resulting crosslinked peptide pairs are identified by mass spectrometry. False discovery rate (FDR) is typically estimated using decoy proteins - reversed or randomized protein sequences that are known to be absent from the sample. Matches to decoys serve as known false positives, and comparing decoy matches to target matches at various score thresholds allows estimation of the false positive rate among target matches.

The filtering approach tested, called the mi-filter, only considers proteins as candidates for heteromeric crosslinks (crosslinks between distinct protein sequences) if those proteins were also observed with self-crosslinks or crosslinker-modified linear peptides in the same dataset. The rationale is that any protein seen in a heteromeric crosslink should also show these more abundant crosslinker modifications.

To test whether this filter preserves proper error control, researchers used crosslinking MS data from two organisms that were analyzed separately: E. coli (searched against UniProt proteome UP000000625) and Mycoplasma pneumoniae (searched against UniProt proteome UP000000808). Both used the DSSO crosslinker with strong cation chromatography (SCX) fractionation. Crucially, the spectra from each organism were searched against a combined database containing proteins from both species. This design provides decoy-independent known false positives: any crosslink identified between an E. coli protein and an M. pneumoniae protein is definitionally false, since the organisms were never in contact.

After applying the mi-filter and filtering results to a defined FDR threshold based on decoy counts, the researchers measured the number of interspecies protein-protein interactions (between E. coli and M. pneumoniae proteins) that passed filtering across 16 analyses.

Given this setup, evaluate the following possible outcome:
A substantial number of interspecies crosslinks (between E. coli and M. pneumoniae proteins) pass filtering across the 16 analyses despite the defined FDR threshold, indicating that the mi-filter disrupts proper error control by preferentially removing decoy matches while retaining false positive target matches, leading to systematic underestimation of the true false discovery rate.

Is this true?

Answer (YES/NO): YES